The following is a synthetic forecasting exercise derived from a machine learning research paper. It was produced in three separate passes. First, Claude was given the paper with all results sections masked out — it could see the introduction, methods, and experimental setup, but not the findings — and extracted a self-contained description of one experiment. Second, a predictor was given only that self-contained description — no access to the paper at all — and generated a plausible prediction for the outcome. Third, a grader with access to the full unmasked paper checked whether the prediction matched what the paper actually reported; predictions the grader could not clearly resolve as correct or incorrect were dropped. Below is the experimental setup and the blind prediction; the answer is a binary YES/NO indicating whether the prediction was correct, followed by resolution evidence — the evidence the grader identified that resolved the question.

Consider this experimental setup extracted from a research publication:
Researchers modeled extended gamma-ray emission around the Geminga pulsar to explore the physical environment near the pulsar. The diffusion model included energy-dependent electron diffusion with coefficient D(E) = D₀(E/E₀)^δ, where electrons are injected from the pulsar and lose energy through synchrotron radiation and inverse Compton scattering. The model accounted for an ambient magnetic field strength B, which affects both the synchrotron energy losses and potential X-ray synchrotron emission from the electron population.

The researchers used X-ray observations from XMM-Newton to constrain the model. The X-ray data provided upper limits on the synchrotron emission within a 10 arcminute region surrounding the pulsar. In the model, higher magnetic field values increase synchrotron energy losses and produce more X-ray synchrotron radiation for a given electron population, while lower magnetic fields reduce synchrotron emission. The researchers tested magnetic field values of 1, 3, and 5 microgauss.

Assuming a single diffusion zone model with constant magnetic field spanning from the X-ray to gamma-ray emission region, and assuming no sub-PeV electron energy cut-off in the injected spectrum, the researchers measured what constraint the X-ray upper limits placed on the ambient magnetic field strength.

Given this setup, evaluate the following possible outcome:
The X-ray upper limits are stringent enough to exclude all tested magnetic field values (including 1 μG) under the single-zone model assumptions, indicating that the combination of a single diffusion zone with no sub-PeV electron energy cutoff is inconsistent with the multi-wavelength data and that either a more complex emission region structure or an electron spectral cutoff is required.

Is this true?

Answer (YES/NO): YES